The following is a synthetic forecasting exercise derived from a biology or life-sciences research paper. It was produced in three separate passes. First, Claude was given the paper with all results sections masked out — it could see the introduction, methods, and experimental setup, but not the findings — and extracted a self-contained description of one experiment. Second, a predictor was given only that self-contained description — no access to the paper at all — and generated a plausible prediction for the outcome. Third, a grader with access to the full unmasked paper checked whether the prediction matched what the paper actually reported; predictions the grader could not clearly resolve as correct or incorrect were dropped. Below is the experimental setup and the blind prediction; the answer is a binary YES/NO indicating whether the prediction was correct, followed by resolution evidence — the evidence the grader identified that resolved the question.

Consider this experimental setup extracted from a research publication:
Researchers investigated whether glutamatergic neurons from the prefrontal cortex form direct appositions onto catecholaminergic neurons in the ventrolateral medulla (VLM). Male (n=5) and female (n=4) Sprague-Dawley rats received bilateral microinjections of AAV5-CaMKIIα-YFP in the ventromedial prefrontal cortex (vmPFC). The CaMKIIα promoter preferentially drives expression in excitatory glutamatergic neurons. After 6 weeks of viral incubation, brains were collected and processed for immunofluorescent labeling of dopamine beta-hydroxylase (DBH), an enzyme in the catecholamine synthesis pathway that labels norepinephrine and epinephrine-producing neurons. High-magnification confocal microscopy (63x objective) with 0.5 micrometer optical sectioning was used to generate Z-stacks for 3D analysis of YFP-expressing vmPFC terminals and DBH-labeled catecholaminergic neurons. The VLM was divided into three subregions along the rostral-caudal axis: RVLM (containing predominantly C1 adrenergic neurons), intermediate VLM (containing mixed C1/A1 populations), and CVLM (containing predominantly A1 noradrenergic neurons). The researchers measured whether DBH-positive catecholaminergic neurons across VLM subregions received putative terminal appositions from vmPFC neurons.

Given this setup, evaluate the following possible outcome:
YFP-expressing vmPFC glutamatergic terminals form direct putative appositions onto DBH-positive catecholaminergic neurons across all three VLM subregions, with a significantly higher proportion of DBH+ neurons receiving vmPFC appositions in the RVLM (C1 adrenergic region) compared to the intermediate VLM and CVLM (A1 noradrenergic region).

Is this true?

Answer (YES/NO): NO